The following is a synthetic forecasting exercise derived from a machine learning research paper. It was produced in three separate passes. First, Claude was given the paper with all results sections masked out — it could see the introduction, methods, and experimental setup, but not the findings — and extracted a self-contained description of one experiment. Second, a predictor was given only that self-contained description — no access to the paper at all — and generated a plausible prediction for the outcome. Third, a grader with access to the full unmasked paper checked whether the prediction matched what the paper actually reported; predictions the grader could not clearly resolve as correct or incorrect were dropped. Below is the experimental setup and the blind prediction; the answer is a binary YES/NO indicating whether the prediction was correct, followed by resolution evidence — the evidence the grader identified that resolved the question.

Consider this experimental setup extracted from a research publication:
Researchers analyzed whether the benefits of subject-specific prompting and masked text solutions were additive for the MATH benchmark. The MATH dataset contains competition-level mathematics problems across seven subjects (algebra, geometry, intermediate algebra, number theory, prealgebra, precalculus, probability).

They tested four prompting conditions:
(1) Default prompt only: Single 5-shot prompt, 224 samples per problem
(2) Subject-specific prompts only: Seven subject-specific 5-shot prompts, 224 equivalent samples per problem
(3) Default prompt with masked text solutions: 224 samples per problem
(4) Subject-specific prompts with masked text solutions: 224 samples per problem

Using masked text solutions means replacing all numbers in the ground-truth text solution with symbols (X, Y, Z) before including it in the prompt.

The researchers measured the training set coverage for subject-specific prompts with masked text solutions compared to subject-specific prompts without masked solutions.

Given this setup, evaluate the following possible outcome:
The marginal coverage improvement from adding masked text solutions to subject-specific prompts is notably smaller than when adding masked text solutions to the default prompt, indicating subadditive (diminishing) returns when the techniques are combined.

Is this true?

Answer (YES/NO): NO